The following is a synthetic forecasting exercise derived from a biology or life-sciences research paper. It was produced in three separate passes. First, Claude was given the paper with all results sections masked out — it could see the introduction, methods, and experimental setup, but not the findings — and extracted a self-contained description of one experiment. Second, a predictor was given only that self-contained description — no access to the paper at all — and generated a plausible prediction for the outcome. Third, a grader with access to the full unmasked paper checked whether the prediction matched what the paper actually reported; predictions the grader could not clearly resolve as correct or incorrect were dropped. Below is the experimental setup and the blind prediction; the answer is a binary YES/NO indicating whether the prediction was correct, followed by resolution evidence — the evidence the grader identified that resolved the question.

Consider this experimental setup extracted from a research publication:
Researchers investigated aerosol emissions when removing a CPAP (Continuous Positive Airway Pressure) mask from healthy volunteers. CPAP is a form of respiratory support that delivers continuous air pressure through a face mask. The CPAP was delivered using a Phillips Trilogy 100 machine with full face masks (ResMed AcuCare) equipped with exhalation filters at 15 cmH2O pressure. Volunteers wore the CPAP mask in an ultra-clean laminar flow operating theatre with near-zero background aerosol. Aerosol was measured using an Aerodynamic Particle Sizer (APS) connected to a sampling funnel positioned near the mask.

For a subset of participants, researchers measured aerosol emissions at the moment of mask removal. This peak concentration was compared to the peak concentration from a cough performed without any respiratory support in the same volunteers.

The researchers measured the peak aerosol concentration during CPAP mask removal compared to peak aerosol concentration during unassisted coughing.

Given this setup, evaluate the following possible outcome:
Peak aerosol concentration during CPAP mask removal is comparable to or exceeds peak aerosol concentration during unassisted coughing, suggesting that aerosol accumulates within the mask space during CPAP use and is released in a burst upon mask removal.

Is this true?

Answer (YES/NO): NO